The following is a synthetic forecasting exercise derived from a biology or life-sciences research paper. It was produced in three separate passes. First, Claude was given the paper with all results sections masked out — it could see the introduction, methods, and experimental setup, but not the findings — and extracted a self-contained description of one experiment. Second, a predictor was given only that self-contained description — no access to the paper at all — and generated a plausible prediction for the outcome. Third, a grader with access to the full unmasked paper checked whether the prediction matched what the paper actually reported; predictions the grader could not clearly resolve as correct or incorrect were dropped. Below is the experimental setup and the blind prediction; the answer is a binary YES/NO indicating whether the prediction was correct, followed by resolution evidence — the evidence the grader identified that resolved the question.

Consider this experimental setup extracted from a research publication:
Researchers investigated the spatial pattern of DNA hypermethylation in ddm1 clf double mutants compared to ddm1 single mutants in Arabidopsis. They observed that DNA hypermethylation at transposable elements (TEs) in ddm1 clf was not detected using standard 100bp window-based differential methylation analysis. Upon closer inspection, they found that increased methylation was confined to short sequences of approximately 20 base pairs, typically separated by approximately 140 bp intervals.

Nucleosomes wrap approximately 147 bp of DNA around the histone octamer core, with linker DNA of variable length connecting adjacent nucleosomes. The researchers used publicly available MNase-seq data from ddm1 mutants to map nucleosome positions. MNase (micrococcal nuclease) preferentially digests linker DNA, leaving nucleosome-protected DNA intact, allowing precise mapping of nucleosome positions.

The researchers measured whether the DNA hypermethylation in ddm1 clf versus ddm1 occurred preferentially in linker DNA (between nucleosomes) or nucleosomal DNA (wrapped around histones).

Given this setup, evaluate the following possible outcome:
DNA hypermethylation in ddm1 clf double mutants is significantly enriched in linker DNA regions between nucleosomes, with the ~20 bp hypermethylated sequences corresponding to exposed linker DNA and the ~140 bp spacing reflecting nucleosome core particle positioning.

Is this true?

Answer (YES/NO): YES